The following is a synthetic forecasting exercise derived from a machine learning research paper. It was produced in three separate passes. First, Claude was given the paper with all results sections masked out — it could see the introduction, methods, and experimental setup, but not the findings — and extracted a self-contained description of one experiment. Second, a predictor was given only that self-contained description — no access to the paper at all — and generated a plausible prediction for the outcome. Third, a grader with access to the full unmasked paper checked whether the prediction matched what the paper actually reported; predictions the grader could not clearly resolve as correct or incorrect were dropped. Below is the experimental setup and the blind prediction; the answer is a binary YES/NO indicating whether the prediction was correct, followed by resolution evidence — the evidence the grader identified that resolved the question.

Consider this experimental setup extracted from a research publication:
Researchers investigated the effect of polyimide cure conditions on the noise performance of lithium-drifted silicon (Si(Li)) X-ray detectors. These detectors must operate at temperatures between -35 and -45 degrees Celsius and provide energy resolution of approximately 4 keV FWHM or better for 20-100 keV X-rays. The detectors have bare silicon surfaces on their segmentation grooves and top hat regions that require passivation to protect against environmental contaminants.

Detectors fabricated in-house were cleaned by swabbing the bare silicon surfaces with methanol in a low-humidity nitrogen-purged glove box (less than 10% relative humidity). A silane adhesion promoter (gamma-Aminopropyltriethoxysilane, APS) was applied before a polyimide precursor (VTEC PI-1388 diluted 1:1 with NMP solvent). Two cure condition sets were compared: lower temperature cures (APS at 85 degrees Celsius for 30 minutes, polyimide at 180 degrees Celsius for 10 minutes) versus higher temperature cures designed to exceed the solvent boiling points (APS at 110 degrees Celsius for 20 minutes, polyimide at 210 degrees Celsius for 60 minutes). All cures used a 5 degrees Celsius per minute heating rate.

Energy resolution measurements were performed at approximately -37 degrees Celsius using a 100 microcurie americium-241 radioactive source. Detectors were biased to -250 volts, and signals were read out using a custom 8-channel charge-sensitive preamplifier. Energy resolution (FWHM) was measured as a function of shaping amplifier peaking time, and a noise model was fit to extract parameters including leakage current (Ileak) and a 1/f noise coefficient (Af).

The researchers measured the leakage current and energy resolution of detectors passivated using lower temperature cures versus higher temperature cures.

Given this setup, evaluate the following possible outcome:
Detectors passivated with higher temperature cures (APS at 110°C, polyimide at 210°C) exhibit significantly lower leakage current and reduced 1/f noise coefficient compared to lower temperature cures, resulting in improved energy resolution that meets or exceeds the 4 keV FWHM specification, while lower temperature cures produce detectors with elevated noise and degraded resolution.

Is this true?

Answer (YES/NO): YES